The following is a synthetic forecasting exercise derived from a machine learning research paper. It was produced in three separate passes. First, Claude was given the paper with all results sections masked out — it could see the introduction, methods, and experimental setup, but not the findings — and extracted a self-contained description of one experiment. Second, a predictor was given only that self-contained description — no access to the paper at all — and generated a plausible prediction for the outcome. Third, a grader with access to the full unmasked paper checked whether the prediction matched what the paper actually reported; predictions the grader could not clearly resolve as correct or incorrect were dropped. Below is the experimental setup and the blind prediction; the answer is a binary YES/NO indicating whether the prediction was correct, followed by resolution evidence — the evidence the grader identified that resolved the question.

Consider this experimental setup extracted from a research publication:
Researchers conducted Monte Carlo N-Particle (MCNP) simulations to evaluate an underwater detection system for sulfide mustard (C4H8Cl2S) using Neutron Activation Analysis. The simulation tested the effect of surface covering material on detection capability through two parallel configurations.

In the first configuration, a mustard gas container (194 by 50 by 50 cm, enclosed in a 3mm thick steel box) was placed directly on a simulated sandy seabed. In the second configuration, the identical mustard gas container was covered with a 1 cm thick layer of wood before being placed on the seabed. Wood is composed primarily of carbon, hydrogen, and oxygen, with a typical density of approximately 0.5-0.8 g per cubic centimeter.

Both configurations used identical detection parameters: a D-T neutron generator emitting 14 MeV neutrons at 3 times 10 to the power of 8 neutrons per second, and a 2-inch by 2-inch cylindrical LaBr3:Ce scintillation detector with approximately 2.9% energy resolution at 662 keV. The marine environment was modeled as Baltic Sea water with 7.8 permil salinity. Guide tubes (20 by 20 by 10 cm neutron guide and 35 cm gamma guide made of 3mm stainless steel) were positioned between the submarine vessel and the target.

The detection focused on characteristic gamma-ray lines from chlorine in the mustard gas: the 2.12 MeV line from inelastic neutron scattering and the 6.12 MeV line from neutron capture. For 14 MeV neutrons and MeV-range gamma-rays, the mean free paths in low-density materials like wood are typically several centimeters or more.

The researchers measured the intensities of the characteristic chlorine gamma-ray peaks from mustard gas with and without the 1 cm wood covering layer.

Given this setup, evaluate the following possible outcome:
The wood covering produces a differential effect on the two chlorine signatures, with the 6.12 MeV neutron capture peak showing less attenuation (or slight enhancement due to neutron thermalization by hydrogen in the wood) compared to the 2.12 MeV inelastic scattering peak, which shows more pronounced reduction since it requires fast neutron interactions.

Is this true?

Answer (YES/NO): YES